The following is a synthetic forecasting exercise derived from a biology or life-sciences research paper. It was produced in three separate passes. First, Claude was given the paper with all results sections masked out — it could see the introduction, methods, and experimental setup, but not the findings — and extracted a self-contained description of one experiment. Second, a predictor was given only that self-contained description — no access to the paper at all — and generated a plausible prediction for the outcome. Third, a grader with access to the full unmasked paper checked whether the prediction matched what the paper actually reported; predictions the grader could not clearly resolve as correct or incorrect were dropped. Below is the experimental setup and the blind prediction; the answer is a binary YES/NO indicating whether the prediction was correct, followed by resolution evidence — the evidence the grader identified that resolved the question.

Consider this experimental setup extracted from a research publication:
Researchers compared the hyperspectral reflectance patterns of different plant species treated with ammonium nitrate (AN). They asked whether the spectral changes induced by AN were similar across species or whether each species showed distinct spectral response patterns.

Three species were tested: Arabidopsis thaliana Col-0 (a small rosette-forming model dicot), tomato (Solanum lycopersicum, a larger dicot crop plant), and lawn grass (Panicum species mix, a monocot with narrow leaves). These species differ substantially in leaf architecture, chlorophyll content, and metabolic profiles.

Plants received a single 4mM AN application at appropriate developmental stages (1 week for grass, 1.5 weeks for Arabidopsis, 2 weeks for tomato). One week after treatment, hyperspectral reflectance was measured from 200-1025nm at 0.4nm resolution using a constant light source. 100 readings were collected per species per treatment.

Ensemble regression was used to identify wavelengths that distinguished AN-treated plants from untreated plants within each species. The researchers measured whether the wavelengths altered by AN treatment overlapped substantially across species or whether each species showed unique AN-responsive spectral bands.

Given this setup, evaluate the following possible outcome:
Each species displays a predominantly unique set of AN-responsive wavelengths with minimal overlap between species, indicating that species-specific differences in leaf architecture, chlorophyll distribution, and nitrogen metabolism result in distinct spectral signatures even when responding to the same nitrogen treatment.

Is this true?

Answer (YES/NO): NO